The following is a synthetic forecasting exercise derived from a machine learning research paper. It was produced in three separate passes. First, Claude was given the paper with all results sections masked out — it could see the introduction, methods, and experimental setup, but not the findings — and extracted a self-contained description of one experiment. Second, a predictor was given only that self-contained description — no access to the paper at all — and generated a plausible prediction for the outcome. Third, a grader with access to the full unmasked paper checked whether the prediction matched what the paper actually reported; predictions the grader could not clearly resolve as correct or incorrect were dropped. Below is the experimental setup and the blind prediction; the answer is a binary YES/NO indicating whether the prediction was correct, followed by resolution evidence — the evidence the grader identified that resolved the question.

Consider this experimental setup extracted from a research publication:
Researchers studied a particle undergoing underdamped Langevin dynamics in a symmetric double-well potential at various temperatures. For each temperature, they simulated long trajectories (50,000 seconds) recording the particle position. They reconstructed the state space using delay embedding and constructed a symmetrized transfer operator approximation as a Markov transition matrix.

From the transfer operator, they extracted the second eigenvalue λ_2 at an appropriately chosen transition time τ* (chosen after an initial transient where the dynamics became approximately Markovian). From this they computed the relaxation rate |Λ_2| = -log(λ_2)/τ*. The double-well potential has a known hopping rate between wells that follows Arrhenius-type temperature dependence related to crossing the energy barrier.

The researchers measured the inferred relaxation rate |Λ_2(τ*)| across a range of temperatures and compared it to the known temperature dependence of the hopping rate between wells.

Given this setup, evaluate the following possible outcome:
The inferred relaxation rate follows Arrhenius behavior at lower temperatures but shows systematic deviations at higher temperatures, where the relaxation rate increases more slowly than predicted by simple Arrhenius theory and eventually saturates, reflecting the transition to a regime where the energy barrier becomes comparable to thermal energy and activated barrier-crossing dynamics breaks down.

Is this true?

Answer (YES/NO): NO